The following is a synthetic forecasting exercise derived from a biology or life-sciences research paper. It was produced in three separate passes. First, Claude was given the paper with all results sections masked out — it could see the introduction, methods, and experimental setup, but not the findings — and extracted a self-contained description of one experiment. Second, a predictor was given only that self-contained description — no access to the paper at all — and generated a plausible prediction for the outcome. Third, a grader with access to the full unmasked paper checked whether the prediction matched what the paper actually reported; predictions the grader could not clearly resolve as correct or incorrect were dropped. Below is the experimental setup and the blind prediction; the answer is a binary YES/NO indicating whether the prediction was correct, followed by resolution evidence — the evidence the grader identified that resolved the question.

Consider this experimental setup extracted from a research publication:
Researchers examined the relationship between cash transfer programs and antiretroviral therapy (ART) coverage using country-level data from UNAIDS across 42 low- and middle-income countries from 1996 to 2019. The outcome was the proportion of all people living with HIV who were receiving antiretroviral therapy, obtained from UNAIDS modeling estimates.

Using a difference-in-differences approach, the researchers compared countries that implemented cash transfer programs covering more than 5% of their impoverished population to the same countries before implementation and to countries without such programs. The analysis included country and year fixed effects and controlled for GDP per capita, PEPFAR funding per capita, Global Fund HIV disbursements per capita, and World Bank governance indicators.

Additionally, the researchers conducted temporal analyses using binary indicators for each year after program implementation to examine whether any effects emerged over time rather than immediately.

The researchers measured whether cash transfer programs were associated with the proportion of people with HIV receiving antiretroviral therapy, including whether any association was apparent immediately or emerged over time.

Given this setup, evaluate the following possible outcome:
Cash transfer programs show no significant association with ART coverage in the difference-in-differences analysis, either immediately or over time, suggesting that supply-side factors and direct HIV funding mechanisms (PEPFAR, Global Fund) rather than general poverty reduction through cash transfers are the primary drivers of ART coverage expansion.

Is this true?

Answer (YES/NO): NO